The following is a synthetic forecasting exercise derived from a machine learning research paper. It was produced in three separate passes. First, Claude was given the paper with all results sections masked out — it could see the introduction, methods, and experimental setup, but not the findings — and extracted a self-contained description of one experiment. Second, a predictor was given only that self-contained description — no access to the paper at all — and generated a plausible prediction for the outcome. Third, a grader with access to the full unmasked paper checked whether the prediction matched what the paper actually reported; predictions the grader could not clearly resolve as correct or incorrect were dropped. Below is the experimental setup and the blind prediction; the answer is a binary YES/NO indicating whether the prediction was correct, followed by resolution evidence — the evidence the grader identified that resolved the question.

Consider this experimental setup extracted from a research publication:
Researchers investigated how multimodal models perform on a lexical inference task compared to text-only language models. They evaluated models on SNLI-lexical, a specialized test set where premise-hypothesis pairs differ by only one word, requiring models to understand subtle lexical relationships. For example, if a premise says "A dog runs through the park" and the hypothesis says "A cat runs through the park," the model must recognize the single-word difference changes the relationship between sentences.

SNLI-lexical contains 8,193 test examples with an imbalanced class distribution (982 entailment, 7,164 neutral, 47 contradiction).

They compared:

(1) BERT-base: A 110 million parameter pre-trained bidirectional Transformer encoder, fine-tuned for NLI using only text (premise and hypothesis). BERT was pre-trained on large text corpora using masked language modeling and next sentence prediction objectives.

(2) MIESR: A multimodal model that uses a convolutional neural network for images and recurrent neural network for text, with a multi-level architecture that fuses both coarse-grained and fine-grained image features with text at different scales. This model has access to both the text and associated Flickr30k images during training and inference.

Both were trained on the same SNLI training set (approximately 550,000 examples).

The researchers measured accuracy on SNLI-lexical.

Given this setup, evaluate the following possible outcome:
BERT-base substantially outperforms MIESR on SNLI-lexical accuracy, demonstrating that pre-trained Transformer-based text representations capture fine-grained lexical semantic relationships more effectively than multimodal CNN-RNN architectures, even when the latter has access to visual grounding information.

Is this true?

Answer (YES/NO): YES